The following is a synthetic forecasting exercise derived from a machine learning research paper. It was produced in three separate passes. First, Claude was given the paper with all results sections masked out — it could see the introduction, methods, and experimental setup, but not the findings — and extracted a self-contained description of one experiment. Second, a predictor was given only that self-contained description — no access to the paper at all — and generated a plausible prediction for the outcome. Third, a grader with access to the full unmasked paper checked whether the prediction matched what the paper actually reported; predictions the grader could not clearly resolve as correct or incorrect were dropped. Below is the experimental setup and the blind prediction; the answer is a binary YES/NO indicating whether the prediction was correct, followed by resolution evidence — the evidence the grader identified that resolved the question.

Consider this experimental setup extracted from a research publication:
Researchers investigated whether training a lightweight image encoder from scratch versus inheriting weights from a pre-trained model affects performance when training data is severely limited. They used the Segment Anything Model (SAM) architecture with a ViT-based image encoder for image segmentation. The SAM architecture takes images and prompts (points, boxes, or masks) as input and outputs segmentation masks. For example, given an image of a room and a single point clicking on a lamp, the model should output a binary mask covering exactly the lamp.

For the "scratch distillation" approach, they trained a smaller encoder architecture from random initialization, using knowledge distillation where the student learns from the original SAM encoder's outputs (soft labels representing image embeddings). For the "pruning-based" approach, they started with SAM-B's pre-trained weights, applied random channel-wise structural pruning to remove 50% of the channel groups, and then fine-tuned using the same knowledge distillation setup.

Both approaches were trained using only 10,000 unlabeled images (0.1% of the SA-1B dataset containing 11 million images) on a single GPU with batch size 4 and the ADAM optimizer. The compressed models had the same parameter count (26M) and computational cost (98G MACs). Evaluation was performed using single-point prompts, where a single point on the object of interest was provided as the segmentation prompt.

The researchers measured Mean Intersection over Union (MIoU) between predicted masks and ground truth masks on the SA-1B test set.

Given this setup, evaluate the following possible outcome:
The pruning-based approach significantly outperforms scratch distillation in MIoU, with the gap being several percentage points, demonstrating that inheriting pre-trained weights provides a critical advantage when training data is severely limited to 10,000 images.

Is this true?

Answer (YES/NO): NO